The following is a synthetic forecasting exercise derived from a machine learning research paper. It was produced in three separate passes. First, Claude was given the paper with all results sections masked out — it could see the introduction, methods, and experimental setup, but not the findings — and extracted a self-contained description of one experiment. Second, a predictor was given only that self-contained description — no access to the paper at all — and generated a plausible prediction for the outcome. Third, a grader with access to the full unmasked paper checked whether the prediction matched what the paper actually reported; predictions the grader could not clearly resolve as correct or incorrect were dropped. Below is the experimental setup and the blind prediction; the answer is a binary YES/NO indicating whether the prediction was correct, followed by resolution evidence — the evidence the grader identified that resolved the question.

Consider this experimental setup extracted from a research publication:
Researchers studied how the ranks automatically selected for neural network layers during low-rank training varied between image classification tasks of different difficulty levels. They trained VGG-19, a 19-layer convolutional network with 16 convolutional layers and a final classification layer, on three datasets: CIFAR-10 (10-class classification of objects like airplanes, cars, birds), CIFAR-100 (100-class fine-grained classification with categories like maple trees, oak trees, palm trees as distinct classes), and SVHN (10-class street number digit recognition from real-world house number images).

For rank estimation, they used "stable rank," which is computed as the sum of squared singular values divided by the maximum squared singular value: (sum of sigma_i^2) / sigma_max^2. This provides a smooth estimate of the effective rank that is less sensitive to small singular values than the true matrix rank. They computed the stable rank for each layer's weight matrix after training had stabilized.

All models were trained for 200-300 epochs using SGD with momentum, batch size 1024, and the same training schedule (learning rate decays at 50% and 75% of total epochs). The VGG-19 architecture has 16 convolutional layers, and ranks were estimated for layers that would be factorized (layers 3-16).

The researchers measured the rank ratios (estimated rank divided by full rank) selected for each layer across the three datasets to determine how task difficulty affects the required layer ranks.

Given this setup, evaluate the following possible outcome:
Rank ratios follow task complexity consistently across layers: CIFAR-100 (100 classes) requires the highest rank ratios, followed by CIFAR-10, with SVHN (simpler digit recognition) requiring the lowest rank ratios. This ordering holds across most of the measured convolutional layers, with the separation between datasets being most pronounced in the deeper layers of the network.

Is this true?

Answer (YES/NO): NO